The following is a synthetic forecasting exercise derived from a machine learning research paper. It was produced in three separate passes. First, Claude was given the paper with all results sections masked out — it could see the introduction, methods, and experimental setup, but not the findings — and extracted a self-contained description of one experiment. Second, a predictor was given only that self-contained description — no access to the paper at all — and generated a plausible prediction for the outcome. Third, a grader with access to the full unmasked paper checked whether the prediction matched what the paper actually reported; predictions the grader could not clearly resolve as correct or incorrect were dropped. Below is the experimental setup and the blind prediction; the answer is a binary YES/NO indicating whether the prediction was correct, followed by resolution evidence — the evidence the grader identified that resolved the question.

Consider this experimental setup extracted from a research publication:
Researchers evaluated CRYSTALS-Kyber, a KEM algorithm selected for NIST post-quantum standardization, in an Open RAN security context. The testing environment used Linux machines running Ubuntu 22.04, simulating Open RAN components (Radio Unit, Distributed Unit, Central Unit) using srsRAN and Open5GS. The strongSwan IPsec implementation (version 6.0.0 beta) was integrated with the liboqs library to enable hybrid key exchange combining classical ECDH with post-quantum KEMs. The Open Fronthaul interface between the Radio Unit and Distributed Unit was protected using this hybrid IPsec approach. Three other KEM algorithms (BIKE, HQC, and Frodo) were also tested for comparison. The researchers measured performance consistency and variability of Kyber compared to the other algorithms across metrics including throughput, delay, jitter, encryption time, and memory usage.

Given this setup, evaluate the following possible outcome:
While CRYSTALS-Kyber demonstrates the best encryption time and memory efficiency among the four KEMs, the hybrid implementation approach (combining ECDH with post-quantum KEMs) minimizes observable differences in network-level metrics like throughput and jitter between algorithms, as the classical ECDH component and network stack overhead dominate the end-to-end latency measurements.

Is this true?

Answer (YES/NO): NO